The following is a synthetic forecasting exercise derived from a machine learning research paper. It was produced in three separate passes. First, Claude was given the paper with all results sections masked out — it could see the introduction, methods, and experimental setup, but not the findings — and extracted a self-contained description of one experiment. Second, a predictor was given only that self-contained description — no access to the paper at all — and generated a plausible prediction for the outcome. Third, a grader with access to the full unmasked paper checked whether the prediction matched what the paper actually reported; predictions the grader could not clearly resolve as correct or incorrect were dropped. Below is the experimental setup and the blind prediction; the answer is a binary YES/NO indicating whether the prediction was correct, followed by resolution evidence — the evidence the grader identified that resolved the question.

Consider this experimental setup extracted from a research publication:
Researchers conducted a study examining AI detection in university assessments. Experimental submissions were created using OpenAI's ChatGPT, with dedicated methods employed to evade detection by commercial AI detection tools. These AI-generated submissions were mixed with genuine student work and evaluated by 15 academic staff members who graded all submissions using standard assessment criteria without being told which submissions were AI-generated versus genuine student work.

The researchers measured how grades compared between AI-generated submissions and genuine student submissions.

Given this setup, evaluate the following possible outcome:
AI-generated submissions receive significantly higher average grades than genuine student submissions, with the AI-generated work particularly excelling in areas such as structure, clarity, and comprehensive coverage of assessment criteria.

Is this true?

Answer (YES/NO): NO